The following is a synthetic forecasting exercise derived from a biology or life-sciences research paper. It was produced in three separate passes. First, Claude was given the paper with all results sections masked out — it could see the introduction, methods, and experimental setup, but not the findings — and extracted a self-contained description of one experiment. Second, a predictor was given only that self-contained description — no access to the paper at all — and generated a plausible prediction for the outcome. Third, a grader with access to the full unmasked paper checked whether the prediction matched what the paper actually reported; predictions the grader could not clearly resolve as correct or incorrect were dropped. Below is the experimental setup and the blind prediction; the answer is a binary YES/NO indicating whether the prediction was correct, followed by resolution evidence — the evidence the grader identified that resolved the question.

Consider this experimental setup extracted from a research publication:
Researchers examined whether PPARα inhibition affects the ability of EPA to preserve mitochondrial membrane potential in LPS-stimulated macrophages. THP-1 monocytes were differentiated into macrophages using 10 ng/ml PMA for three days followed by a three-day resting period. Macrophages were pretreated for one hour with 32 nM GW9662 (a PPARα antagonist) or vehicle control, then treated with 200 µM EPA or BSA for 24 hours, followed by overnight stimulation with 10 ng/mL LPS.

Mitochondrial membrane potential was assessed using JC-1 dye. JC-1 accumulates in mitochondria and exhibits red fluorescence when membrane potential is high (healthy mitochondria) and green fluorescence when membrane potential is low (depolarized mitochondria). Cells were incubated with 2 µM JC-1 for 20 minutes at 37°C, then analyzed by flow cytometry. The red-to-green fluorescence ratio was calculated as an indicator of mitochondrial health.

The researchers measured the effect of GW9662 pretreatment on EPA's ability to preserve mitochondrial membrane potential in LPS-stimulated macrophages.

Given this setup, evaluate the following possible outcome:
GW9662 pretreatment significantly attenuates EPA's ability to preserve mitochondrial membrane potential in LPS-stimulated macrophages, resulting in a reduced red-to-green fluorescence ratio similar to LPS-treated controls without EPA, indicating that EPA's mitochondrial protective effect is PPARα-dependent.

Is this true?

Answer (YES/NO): YES